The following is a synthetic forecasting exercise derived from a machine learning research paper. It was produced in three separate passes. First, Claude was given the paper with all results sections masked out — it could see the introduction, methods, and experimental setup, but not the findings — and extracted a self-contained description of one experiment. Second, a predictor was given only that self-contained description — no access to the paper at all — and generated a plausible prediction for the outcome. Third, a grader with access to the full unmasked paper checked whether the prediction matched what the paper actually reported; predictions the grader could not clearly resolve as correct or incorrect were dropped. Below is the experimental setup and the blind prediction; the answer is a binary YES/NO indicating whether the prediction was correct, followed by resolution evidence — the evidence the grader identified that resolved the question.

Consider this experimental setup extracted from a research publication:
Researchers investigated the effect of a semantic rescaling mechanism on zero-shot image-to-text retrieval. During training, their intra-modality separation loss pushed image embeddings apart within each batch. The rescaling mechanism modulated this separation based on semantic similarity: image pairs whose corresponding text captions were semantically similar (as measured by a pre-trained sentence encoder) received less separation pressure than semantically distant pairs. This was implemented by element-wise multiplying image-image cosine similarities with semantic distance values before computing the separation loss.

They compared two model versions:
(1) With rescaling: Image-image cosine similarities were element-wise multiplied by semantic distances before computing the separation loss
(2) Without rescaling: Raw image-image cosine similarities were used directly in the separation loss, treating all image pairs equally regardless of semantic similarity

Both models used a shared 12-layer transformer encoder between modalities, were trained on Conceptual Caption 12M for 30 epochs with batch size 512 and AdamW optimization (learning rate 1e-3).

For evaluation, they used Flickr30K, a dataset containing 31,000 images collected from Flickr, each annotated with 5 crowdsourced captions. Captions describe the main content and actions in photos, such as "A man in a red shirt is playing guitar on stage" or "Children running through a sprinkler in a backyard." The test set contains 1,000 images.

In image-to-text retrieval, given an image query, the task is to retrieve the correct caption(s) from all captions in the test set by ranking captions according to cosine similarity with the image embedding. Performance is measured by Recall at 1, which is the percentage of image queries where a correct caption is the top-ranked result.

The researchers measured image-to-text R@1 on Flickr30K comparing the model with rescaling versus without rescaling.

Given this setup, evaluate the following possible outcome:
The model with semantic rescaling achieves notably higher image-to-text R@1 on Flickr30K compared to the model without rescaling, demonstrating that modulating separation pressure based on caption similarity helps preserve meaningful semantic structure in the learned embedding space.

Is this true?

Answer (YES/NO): NO